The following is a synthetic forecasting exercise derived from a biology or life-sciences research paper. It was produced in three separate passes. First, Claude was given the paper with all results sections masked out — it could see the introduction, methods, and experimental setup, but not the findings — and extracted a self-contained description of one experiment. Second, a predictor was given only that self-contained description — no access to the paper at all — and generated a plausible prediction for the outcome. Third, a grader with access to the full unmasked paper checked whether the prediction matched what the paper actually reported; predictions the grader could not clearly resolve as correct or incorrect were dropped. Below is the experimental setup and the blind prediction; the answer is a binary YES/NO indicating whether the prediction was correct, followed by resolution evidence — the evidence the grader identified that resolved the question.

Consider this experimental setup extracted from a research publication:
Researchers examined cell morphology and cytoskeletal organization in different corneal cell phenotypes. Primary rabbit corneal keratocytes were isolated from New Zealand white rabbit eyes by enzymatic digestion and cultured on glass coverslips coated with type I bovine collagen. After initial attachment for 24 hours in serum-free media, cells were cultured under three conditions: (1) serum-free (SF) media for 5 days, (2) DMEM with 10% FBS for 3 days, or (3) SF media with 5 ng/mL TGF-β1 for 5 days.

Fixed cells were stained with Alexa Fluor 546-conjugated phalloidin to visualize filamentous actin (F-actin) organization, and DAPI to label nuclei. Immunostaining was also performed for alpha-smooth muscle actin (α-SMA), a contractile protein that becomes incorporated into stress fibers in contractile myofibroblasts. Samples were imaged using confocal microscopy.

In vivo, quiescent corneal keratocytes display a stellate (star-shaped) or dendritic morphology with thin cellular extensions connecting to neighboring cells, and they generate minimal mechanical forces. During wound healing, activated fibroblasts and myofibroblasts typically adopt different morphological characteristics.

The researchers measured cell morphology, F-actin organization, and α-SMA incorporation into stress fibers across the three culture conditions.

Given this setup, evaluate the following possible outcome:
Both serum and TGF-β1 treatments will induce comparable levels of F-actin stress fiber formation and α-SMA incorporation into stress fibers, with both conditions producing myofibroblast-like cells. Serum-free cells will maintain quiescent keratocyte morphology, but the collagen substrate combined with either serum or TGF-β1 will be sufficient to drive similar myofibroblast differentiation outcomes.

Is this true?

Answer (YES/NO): NO